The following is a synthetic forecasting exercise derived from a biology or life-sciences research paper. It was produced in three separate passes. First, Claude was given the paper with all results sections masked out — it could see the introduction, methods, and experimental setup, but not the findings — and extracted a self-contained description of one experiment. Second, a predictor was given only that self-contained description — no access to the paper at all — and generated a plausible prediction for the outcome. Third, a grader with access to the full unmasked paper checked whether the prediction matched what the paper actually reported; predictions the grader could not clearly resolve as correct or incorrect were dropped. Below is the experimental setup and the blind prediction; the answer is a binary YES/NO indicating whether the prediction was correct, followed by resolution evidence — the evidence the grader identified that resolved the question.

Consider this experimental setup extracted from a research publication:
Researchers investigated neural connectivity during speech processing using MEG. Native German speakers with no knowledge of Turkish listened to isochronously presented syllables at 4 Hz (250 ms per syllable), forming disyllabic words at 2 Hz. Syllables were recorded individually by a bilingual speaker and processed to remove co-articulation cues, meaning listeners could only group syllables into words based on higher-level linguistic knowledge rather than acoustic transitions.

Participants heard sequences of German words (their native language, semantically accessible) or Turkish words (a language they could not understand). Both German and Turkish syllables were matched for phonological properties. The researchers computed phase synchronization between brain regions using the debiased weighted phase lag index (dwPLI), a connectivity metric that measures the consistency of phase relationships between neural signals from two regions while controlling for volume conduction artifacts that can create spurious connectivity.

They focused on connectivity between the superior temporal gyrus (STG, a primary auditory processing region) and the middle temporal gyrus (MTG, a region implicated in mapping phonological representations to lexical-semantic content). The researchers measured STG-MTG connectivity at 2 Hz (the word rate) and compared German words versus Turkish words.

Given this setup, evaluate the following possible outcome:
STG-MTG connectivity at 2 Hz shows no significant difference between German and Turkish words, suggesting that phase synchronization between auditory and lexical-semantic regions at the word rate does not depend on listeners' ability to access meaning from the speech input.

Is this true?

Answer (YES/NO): YES